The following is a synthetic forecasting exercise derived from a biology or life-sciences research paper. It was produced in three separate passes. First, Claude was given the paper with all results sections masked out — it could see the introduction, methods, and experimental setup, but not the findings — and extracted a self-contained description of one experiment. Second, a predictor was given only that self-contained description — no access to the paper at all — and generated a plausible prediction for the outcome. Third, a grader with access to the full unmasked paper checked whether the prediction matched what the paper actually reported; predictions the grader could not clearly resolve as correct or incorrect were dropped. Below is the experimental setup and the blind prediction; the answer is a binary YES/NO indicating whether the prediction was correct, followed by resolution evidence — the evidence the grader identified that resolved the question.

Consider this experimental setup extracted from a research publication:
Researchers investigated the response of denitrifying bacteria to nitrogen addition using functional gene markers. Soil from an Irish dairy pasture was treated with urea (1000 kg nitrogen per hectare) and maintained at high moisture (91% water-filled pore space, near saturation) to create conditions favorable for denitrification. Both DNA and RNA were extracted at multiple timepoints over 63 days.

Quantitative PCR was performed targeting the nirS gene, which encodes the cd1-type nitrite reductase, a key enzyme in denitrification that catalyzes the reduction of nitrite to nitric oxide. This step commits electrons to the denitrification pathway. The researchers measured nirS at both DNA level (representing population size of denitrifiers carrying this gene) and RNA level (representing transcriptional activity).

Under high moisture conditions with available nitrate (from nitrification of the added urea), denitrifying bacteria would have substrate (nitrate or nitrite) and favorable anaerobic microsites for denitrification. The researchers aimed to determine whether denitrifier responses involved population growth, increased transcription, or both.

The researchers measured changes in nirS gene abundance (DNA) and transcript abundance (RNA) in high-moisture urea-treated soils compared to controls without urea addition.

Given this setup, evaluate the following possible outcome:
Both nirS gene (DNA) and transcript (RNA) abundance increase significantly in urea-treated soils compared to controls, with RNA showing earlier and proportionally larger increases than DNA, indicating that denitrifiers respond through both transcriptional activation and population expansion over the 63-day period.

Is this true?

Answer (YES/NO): NO